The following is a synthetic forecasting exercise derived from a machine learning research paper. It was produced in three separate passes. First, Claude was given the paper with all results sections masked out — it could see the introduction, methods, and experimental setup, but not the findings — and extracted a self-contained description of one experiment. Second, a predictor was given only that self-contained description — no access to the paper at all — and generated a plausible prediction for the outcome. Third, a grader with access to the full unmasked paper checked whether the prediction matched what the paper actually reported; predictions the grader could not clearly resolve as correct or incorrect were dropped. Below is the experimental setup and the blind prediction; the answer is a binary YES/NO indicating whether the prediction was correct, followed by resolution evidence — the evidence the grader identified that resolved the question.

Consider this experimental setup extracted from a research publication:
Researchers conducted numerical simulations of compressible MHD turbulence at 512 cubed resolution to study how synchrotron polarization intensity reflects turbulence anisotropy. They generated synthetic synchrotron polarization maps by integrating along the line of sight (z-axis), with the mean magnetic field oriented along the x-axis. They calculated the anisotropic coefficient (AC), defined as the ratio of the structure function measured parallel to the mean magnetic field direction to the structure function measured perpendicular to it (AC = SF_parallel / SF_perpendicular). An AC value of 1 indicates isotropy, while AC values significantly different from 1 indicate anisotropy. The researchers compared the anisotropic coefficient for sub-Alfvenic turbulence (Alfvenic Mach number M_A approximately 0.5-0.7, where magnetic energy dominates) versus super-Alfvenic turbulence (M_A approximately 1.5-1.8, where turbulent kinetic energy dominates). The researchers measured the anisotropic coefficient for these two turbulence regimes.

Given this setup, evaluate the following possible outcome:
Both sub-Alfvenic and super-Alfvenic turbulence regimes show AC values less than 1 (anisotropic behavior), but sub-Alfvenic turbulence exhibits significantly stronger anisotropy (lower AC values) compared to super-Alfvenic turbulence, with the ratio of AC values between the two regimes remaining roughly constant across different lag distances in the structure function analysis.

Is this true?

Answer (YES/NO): NO